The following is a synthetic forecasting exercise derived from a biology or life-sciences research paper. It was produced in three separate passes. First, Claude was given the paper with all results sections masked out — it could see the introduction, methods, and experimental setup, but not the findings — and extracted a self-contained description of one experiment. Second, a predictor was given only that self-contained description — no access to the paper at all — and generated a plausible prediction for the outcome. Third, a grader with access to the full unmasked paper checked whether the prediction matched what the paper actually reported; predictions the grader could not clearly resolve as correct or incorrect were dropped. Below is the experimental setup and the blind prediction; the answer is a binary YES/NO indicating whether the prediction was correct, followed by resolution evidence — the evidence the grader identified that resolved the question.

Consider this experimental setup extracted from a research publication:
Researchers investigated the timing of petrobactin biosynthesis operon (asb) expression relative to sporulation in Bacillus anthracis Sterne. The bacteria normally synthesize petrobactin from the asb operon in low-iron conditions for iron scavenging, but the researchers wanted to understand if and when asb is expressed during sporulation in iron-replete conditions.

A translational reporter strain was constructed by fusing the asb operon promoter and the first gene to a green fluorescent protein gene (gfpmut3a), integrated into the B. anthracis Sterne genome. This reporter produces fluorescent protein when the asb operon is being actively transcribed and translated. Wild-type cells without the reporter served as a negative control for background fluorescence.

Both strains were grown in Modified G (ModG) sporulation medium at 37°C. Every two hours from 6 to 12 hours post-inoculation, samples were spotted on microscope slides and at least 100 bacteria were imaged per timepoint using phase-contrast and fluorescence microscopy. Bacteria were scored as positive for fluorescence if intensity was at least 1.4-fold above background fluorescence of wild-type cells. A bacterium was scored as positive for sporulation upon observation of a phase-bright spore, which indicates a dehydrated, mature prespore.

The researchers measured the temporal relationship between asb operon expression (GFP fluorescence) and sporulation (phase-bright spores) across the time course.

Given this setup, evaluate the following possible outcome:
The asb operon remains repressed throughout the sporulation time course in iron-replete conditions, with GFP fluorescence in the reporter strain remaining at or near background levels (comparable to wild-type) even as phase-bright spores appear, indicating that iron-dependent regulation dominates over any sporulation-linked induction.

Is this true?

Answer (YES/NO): NO